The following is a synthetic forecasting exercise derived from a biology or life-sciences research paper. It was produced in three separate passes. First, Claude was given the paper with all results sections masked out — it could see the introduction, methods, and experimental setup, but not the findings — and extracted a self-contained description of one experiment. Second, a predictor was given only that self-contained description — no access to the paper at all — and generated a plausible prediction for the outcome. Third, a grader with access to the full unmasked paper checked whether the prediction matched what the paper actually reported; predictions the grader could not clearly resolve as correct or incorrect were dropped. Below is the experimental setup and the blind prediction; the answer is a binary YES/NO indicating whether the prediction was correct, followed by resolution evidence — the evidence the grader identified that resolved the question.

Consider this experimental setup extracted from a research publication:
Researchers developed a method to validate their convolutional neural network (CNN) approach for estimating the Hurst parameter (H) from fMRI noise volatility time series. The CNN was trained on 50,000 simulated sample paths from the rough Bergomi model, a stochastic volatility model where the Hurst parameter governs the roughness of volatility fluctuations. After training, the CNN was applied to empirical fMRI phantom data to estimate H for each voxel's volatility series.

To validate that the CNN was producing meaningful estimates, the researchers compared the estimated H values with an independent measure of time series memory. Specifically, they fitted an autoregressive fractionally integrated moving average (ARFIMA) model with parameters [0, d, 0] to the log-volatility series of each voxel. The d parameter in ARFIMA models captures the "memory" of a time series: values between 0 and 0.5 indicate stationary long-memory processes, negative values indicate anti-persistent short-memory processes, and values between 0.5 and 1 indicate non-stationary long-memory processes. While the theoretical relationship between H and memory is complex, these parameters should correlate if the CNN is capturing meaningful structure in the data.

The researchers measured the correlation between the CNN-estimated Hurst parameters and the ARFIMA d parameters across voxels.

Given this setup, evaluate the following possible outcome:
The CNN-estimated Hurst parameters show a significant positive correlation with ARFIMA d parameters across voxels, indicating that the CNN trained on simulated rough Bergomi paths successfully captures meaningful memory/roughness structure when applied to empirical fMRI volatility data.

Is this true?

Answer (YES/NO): YES